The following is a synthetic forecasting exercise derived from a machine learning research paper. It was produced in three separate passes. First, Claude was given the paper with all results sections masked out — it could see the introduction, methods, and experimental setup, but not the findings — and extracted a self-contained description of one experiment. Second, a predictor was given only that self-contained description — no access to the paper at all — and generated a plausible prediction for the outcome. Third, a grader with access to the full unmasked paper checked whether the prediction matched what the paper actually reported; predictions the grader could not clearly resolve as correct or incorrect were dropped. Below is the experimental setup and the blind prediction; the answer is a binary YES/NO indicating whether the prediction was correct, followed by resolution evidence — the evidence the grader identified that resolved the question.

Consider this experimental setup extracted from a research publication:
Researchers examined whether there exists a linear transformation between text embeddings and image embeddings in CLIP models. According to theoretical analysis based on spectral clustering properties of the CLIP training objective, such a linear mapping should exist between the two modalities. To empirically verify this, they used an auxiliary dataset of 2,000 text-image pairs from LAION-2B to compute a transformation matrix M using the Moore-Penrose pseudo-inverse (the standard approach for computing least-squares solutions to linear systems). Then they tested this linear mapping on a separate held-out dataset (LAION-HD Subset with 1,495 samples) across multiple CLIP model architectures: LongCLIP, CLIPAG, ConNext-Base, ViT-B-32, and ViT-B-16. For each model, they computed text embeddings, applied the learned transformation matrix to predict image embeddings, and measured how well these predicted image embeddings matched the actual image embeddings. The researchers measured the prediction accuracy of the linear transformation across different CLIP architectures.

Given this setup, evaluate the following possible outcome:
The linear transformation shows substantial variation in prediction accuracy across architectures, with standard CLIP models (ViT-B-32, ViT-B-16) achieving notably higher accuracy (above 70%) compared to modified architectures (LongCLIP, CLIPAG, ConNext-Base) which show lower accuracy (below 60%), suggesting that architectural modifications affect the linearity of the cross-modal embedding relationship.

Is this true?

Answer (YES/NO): NO